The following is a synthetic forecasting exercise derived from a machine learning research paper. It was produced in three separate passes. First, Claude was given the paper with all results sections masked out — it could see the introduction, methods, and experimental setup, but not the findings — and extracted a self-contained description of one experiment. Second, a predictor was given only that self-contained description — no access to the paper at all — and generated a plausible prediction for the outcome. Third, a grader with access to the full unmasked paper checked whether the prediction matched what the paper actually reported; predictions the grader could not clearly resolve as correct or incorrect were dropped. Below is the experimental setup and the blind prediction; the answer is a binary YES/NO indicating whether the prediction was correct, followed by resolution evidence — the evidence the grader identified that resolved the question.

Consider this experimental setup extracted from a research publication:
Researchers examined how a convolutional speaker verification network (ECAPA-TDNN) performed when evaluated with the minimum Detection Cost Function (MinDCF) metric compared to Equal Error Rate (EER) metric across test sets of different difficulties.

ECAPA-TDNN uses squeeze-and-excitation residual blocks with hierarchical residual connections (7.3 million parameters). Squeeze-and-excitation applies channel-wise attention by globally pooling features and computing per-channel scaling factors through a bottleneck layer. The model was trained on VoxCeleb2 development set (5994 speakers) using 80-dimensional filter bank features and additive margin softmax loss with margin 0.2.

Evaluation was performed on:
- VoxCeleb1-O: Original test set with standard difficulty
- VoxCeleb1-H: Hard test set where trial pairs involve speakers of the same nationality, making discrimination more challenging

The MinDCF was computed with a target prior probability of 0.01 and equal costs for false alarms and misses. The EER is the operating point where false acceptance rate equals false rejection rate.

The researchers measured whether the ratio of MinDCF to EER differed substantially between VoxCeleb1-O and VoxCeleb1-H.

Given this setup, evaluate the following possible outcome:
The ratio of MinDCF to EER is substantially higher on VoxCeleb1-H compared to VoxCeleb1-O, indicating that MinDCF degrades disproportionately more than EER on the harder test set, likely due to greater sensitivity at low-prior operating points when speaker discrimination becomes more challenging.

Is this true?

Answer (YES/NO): NO